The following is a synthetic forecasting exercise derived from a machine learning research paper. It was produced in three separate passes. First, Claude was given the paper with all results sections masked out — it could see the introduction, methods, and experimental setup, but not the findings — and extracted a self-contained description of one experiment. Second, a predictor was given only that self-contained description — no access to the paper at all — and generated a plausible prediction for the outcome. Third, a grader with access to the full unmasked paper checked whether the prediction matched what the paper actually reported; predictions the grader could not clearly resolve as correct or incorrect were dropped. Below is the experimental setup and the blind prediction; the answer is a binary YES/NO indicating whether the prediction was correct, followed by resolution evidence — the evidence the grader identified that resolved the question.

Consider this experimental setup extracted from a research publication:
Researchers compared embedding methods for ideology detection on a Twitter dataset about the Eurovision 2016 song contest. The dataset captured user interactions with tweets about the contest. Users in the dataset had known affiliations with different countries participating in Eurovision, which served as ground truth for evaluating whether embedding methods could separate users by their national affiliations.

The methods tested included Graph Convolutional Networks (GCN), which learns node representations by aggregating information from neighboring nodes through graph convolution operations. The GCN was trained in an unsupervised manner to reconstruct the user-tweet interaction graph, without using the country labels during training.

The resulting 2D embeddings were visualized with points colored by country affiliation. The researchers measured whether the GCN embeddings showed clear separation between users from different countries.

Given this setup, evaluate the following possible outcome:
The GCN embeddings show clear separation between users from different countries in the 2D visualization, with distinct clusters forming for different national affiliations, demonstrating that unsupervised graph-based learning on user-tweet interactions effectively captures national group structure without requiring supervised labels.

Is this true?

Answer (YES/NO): NO